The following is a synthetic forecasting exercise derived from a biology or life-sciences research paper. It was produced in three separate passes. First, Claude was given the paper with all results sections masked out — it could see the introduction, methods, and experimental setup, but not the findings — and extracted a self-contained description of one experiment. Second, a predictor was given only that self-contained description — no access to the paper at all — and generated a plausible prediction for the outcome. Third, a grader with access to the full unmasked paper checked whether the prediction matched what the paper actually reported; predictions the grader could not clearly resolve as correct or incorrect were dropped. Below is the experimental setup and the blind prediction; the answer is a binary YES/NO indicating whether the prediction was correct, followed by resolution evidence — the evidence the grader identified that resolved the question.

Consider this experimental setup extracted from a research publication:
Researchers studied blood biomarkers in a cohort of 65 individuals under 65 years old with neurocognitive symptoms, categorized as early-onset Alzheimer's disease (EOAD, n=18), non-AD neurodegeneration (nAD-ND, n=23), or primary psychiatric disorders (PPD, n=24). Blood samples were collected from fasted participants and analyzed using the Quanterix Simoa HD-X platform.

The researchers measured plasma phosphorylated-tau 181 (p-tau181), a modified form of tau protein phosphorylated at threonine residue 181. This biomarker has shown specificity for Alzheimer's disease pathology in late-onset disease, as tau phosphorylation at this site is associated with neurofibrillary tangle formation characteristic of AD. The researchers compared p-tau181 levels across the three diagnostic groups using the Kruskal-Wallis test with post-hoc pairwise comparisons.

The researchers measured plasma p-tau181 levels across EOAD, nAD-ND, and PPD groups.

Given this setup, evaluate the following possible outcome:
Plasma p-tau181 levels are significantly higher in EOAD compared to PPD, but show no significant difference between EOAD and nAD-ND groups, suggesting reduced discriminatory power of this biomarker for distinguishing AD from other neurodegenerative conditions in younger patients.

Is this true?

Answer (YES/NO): NO